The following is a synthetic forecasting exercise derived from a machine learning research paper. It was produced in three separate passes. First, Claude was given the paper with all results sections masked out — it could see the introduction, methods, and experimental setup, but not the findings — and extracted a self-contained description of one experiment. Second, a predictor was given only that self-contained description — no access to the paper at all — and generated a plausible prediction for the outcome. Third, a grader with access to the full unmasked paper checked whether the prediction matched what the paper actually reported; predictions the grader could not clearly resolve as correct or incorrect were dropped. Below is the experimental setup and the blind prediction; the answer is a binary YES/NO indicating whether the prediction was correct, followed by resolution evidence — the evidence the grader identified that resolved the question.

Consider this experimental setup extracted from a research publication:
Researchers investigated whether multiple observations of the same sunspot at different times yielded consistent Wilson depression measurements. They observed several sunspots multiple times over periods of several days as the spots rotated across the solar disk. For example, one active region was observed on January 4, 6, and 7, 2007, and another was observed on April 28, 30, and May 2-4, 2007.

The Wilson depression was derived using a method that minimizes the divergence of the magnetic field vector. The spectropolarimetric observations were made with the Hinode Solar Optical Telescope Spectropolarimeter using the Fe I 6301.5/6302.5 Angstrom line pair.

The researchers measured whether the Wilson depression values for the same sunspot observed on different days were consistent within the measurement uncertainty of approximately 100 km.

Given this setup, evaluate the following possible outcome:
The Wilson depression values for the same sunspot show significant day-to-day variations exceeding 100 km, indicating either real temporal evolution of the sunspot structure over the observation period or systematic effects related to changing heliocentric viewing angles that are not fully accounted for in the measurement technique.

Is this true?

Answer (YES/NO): NO